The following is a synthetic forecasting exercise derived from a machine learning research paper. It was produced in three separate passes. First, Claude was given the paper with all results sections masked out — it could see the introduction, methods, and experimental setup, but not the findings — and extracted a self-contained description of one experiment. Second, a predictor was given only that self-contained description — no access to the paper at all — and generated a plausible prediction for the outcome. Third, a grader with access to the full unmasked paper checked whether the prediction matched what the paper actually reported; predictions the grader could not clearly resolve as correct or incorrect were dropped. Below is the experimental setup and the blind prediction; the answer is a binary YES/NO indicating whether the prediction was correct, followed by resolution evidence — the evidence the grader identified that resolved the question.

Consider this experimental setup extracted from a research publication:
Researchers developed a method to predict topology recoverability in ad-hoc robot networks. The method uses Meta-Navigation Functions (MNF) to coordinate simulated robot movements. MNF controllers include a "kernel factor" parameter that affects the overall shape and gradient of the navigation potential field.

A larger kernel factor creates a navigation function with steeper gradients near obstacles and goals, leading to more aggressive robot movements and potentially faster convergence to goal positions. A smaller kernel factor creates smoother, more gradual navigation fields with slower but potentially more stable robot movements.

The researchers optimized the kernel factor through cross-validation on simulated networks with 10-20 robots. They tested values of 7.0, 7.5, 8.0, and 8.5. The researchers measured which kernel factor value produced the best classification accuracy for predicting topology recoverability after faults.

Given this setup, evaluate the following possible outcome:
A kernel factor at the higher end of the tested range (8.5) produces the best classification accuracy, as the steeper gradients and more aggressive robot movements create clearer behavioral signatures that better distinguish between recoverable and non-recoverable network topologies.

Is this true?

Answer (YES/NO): NO